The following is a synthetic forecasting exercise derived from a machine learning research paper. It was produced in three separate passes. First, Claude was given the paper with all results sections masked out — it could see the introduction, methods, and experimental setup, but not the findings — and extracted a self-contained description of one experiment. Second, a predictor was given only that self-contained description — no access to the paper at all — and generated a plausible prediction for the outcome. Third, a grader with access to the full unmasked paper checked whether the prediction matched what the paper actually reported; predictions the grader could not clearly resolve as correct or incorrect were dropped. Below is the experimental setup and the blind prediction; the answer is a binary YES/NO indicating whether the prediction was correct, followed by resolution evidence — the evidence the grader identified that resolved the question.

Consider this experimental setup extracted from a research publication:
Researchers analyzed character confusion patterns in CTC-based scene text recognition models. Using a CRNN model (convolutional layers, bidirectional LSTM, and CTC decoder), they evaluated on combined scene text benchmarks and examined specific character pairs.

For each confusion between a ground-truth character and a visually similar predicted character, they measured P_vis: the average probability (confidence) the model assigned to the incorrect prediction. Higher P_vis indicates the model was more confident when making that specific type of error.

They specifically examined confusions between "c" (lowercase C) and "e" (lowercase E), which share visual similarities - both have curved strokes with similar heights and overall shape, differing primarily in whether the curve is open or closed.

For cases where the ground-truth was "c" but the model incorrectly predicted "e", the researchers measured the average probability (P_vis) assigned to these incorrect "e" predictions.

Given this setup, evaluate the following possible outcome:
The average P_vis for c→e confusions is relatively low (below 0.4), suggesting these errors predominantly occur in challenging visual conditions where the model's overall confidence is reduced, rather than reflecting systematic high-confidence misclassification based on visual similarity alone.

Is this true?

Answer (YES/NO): NO